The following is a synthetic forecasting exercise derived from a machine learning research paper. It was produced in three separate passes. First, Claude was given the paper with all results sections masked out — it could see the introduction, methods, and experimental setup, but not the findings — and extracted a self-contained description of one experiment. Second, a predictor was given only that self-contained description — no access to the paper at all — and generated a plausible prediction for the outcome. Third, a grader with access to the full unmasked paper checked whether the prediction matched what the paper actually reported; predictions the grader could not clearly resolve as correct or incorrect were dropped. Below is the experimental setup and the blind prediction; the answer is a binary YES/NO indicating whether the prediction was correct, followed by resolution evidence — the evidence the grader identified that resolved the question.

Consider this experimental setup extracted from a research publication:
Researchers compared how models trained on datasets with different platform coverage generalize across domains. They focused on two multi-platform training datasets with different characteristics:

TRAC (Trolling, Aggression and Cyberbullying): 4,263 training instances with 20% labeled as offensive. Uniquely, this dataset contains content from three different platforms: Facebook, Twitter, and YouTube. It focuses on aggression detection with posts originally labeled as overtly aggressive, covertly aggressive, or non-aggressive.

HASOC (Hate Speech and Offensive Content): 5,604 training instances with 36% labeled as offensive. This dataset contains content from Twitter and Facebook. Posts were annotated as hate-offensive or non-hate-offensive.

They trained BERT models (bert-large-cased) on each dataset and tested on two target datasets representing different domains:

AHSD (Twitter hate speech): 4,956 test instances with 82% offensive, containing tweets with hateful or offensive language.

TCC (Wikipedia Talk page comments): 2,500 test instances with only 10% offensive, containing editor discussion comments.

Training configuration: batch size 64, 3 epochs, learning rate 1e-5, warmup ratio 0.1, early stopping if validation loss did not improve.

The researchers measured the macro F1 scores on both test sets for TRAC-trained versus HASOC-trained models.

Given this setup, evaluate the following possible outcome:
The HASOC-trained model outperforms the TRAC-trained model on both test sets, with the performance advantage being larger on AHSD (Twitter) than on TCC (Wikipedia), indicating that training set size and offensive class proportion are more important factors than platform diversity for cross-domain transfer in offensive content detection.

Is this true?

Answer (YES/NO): NO